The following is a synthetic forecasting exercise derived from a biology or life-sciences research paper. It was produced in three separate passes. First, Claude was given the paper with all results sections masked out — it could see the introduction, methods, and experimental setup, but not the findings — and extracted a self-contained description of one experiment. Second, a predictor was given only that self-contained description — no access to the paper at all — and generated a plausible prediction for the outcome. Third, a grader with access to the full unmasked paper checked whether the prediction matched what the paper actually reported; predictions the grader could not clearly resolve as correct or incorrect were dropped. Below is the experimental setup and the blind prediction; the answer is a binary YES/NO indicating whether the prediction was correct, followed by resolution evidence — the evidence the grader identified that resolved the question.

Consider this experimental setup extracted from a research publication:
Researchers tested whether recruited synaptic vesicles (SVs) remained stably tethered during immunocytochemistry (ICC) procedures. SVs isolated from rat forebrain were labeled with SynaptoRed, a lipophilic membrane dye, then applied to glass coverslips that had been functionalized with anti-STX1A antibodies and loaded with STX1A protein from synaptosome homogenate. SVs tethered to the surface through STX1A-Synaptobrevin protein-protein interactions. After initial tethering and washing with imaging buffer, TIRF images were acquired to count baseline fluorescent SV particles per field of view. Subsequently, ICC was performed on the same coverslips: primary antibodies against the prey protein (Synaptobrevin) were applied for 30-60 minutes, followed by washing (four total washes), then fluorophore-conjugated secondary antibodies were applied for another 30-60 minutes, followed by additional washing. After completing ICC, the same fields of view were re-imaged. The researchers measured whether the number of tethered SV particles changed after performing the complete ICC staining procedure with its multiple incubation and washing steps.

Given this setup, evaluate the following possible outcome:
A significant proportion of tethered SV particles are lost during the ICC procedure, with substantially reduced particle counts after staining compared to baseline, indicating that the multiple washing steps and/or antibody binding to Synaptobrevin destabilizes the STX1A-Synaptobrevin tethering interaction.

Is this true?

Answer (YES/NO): YES